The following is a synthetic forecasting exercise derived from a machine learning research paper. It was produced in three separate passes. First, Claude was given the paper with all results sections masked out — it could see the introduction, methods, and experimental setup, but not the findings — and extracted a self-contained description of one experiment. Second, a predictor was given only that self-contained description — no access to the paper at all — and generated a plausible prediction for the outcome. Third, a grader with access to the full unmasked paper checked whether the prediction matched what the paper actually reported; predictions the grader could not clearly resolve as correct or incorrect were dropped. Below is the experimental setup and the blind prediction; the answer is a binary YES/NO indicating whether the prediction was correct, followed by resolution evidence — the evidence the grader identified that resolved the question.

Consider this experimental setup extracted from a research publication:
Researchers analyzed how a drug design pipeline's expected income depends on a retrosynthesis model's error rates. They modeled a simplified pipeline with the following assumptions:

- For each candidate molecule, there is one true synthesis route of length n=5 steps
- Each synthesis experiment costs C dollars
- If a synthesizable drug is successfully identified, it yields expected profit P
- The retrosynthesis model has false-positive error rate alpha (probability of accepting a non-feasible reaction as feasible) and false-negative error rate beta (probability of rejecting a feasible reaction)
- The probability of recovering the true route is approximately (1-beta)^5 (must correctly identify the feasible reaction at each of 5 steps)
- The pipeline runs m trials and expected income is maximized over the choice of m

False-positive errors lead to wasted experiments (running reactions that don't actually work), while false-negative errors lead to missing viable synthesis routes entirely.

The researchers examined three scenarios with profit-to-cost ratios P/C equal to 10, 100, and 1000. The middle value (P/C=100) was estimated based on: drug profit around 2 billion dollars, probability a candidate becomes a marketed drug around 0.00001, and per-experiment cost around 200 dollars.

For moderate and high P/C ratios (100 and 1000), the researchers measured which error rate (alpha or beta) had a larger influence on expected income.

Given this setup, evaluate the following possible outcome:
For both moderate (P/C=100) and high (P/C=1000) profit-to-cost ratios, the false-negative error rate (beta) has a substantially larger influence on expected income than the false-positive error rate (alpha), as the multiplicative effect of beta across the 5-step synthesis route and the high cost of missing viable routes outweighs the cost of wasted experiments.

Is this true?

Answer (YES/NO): YES